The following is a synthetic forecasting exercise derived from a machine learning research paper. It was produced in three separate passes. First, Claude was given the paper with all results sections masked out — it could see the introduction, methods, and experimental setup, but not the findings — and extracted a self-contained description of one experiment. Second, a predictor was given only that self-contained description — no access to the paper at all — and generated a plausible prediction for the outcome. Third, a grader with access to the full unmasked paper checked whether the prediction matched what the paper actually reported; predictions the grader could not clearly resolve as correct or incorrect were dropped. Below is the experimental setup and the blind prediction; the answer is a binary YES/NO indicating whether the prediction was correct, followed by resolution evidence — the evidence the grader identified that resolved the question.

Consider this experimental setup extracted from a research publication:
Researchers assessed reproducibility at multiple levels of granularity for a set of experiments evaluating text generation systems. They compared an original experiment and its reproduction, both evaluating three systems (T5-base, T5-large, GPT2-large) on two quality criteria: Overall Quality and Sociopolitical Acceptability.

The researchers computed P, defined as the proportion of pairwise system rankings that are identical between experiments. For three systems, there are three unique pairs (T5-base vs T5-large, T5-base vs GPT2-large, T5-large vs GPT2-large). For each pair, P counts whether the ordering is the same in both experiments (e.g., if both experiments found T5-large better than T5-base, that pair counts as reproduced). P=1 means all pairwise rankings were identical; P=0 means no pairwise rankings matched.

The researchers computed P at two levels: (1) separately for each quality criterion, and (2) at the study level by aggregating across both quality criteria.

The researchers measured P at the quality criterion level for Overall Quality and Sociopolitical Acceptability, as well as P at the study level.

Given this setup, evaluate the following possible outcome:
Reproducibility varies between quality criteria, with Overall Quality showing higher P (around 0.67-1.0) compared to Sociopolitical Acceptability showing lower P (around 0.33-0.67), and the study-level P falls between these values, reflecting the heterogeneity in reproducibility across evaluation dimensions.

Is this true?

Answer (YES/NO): NO